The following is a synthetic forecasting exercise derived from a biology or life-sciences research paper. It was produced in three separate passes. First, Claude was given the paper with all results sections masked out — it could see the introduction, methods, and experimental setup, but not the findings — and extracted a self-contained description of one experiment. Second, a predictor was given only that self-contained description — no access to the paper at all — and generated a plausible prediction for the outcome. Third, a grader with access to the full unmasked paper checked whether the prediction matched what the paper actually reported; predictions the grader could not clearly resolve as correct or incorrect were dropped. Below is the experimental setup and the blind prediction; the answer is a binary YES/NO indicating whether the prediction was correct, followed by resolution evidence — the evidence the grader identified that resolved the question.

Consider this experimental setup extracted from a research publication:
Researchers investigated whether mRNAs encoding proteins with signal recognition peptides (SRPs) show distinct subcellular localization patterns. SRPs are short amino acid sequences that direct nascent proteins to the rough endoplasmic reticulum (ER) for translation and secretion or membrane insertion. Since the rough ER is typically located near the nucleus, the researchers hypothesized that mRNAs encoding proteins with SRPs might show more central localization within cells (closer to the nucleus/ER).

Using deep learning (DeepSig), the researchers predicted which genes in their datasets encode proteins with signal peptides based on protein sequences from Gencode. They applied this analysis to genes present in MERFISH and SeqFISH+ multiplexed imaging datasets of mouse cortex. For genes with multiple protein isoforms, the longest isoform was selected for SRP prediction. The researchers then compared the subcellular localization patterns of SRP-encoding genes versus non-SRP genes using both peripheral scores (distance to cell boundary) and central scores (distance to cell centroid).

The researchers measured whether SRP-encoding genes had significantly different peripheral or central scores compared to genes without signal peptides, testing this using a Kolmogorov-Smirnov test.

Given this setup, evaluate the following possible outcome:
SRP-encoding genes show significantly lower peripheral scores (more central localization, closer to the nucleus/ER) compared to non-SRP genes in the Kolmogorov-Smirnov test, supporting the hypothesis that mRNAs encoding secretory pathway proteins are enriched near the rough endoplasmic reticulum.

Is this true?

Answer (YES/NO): NO